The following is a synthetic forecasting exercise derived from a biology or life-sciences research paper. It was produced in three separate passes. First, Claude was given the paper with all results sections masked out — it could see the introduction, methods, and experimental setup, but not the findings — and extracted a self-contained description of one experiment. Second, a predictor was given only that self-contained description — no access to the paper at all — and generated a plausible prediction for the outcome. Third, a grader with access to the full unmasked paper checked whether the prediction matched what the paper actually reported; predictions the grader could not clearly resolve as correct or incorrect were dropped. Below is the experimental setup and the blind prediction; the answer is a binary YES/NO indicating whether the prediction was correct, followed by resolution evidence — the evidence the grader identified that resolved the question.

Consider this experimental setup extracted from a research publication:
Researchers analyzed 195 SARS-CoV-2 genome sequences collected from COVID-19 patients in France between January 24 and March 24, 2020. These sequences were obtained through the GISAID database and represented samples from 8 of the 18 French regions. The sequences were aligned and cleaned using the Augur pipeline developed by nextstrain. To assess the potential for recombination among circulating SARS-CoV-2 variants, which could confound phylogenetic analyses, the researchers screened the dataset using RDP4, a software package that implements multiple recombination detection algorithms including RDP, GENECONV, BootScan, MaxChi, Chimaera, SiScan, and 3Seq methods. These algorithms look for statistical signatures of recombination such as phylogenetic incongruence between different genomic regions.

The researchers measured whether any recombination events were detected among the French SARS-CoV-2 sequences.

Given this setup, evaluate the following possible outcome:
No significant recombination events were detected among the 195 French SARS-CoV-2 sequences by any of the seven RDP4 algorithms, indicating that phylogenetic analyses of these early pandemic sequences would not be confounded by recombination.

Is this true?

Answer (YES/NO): YES